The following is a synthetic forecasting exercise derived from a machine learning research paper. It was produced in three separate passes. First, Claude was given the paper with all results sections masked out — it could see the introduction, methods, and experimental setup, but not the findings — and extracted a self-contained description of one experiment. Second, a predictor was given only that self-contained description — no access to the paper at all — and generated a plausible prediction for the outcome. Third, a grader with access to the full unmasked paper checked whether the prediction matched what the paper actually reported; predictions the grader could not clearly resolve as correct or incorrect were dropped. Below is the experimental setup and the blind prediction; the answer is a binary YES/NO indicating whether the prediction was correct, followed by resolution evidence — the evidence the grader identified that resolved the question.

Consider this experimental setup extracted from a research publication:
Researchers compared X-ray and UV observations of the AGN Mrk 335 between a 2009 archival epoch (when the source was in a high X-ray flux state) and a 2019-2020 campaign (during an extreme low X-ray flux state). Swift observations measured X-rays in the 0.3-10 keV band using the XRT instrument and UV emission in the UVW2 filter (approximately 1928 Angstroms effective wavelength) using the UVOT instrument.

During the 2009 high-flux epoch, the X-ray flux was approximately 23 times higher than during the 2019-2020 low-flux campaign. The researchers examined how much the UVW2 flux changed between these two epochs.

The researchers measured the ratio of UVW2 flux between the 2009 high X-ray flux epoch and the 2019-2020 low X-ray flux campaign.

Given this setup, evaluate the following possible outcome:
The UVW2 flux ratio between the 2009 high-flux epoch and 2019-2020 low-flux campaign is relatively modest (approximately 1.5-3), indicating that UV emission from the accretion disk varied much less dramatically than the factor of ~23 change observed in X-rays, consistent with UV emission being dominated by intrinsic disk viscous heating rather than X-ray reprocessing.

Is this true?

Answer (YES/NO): NO